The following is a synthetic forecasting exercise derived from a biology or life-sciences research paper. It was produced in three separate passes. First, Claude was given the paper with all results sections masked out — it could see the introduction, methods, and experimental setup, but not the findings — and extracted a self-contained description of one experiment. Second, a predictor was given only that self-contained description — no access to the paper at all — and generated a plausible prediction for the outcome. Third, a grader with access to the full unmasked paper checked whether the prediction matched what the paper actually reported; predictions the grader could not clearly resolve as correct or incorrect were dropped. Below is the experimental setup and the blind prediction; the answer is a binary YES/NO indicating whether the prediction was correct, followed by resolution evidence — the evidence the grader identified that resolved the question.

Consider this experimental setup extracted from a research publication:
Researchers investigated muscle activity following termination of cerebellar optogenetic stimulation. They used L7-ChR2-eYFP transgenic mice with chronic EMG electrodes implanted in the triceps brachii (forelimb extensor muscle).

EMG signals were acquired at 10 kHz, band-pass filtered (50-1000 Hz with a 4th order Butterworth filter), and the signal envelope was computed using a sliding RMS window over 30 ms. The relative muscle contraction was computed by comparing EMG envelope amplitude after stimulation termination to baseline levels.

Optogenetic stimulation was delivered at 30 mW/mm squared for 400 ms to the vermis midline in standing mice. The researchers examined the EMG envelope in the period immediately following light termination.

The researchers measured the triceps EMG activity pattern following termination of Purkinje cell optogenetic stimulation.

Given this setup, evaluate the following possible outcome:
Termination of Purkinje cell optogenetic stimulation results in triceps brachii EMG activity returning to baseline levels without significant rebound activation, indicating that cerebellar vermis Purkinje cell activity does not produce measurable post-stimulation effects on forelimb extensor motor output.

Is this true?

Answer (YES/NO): NO